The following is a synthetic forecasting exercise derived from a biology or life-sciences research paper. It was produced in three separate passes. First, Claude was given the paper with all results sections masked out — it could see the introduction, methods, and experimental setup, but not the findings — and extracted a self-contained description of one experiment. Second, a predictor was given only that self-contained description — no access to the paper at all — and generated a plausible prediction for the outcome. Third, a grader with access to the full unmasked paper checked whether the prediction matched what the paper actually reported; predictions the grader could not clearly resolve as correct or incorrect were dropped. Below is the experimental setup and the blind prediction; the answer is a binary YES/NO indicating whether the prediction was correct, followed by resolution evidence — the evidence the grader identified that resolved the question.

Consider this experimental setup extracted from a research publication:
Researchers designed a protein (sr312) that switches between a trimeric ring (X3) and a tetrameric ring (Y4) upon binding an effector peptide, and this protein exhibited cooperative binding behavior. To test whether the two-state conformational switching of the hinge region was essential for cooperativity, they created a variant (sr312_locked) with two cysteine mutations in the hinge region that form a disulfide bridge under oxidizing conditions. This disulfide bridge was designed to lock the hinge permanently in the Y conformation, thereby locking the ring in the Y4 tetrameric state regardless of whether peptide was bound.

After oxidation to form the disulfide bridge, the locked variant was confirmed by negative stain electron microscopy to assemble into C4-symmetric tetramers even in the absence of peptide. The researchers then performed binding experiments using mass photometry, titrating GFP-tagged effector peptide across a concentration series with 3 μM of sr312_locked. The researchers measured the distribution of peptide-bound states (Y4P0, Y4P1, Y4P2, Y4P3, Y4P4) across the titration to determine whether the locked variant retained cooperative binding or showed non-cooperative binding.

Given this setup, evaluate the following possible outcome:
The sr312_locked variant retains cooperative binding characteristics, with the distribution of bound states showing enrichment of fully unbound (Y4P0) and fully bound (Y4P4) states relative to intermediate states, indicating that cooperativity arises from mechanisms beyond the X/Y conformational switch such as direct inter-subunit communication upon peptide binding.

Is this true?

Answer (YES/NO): NO